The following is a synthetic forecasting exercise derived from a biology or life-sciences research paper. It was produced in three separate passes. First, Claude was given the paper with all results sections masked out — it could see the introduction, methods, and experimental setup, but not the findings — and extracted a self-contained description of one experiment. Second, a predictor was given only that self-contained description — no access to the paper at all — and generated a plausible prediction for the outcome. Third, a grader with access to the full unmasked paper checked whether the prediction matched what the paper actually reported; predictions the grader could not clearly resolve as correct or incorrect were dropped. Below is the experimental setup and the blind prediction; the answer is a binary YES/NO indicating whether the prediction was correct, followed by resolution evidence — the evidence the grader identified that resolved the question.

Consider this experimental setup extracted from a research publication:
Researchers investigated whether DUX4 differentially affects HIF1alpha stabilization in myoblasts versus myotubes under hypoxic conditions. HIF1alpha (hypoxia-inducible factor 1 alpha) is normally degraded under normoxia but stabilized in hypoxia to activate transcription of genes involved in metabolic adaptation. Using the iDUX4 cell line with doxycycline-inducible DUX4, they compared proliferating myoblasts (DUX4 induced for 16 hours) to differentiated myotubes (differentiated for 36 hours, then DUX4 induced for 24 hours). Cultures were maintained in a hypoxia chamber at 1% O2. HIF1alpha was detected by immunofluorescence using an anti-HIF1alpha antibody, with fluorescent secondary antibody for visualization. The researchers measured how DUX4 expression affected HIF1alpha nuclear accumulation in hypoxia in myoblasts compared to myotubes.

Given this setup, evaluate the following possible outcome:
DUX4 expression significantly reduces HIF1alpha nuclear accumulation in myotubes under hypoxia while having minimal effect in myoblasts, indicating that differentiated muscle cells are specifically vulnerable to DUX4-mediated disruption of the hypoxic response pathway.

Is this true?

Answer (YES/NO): NO